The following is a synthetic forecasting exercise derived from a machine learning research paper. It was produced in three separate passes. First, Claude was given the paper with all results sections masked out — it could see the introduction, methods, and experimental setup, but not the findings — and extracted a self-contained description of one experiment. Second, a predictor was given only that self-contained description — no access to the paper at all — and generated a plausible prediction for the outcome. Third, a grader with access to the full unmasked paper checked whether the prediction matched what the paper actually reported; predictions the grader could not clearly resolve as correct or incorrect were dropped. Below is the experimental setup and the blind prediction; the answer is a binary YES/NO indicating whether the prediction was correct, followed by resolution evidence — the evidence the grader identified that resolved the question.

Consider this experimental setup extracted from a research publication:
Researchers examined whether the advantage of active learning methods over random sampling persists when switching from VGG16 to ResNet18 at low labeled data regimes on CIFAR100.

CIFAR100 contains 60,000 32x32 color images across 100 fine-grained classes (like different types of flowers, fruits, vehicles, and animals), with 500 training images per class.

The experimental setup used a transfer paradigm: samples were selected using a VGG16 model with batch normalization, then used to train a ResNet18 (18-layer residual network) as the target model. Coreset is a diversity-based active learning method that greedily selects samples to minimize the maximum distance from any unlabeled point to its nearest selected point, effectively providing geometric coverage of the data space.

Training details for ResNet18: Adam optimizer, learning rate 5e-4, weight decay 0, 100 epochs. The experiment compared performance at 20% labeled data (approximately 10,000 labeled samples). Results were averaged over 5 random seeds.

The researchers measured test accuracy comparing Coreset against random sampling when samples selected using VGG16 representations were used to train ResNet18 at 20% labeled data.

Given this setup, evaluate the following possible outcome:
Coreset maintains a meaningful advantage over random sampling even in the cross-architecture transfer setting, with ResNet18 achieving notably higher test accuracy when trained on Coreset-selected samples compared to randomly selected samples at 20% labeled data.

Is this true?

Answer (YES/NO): NO